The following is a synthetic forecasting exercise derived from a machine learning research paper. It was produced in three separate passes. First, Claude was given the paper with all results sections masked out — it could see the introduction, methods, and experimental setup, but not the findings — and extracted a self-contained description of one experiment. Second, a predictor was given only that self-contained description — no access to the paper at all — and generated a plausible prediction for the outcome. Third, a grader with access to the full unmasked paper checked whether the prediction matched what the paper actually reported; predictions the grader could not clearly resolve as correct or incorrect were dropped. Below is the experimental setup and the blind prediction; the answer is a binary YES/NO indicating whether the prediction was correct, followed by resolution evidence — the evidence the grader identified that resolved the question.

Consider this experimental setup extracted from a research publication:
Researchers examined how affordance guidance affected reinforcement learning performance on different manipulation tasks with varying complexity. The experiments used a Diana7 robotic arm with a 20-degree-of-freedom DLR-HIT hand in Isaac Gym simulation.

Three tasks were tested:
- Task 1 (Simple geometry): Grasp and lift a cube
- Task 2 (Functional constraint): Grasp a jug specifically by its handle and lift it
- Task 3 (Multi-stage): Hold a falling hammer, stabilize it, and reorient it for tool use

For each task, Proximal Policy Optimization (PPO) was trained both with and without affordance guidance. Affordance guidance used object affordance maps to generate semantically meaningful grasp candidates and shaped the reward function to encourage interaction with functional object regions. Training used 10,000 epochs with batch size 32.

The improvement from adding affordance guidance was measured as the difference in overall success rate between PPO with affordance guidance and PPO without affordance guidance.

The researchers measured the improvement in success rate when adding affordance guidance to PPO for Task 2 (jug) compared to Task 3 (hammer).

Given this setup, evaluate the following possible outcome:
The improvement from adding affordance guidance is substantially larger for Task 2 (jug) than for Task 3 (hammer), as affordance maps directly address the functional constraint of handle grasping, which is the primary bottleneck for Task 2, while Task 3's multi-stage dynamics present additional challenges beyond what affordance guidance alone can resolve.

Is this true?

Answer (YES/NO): YES